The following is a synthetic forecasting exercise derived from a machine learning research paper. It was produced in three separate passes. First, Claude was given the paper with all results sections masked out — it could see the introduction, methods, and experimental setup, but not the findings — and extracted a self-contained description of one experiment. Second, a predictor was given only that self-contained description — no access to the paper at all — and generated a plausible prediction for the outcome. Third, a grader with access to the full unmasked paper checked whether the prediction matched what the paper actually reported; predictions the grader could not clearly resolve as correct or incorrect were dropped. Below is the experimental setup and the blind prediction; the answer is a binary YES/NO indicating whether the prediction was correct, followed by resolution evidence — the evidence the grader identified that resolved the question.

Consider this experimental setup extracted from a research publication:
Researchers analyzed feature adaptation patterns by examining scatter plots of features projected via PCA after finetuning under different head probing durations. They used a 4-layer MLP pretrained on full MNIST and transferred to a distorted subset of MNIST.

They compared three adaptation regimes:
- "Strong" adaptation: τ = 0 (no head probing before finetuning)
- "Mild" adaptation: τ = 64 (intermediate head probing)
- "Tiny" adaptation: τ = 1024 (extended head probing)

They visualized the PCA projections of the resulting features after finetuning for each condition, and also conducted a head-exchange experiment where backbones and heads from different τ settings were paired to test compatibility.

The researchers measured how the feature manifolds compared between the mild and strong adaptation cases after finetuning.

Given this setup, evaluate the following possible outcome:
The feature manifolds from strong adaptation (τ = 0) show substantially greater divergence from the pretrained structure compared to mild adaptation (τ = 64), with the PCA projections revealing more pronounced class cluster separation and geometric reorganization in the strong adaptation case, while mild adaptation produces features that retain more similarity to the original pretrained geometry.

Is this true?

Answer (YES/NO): NO